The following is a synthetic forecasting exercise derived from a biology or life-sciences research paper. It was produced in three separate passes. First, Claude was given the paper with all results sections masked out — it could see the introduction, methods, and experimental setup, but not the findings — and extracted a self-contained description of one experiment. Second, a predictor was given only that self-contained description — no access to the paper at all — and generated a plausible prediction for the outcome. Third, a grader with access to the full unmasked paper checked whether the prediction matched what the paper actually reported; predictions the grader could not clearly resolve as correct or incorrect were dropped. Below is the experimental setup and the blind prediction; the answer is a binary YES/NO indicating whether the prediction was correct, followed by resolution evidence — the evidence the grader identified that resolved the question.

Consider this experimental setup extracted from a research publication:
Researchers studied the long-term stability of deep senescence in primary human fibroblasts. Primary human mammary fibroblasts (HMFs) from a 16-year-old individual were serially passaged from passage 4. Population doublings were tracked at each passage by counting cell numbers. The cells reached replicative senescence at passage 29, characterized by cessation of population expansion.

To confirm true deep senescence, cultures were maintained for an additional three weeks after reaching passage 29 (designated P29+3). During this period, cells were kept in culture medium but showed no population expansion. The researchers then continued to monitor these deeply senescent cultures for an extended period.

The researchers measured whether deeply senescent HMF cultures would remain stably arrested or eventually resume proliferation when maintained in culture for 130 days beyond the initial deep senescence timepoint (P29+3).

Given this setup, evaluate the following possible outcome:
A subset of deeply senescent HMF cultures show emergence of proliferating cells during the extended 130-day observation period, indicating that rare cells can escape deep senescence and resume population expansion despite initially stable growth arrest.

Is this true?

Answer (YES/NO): NO